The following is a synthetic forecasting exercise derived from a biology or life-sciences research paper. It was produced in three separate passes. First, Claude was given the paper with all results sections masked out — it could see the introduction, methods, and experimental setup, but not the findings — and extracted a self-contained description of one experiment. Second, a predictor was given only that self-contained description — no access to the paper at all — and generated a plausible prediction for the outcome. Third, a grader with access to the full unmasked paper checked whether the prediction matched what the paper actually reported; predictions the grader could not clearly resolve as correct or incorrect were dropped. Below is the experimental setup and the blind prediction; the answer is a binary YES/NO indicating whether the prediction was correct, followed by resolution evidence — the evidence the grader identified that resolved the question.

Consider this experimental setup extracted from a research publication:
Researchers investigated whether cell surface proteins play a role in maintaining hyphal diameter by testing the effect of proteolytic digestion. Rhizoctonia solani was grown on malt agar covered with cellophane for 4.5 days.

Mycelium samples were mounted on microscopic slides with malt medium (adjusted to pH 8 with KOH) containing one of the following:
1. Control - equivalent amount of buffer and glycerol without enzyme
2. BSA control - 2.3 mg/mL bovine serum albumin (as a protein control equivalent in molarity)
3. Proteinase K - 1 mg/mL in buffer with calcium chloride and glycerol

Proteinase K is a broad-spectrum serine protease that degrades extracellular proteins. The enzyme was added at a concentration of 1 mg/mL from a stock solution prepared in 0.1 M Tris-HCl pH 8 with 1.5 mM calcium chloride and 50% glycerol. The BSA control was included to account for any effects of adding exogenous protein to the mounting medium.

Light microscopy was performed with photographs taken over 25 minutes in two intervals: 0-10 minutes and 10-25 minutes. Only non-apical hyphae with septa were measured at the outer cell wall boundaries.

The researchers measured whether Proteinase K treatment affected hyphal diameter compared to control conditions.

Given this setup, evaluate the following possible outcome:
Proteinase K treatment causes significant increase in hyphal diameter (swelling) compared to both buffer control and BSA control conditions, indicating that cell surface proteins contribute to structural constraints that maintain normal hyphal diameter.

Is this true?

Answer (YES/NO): NO